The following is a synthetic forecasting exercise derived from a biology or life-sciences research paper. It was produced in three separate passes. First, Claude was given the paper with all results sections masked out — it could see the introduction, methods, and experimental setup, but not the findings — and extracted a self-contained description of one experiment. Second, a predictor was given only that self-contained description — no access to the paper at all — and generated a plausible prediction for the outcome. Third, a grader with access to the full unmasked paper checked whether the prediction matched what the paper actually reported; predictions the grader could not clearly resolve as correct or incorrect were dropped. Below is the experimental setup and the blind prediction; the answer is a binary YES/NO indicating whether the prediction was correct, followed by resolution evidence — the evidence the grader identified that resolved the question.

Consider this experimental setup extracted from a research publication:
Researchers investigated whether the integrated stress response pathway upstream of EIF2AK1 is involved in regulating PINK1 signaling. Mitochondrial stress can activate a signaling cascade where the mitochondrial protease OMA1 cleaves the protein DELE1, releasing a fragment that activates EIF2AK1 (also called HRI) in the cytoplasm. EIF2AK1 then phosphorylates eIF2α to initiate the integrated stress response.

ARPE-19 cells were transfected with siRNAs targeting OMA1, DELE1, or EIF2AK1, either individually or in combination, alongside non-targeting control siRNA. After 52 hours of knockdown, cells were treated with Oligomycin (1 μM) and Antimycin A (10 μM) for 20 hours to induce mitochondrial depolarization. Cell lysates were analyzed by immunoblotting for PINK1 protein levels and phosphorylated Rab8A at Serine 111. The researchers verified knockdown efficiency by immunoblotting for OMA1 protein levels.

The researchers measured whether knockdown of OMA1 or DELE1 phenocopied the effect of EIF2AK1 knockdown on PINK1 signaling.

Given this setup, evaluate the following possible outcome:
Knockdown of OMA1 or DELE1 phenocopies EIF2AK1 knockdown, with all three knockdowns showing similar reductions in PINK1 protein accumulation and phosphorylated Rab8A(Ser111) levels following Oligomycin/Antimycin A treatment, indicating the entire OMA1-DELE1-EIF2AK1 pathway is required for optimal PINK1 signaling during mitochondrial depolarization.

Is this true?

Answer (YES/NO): NO